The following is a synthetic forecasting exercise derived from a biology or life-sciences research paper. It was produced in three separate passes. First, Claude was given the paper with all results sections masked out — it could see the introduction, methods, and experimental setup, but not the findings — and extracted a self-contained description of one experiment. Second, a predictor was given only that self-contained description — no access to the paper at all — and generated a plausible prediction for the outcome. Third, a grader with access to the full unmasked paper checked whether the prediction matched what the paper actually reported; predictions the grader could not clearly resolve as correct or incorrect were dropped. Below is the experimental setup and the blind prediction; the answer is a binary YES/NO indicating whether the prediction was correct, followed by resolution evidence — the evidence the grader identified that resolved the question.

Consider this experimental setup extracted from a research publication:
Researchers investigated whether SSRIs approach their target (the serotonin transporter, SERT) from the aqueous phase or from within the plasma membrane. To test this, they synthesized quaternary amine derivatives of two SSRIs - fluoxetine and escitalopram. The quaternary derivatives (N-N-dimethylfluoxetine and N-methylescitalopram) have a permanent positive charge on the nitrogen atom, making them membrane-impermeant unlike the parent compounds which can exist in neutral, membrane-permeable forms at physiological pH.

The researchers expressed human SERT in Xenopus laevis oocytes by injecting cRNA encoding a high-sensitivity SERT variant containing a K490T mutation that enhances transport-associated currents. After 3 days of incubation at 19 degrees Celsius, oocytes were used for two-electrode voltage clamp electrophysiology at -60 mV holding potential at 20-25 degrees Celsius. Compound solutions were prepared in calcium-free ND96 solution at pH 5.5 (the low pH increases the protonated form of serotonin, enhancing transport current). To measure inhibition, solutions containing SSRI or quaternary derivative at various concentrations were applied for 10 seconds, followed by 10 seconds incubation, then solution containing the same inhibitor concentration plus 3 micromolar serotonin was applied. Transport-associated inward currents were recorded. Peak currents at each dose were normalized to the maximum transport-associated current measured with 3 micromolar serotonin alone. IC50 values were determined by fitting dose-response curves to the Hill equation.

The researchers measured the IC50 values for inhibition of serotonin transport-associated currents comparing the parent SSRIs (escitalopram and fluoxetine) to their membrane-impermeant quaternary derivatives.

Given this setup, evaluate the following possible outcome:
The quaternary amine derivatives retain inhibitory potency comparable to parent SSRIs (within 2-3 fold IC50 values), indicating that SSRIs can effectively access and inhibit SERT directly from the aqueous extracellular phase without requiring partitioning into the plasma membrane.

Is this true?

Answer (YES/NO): NO